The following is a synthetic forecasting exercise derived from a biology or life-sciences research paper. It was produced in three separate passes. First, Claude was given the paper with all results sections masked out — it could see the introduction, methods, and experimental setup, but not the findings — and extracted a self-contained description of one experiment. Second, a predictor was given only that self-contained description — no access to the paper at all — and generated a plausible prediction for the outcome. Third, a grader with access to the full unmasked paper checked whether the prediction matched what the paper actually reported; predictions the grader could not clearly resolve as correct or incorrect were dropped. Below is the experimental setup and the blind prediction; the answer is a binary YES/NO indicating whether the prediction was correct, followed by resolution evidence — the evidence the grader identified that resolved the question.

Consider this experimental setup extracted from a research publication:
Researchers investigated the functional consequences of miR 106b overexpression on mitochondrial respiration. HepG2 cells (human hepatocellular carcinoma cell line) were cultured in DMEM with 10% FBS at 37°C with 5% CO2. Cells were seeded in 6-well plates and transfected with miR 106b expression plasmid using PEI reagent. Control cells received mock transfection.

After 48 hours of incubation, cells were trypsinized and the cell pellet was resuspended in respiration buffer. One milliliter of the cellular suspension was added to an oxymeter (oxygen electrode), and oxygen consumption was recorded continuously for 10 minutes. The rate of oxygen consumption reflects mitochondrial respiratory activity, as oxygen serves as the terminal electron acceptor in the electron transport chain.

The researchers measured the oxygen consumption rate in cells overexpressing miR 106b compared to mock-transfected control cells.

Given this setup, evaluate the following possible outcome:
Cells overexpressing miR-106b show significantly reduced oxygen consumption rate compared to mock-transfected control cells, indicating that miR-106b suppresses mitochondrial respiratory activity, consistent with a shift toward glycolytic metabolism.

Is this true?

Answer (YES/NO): YES